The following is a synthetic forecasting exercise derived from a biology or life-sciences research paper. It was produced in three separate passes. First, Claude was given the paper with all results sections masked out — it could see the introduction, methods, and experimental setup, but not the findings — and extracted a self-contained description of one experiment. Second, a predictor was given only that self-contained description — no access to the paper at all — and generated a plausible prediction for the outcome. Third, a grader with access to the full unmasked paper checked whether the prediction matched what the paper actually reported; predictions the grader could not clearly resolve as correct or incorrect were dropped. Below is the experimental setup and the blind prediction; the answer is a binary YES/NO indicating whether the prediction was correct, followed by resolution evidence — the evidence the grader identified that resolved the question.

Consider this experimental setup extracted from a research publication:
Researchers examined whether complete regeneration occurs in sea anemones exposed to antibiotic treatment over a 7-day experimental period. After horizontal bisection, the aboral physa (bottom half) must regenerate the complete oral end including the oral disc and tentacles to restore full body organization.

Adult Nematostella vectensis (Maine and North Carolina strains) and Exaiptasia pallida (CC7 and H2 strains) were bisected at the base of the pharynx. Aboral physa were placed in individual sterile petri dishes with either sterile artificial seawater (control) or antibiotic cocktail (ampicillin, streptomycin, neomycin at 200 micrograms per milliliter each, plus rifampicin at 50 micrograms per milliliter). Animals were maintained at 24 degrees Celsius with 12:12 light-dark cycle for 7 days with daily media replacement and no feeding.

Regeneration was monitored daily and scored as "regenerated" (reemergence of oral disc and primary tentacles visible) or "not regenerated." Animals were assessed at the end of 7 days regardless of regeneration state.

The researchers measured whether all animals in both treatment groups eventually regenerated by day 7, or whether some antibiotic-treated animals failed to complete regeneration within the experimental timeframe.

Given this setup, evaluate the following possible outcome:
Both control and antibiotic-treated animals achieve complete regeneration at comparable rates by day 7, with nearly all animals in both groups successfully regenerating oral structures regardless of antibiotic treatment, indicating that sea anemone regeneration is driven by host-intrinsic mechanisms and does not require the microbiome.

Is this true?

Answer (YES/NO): NO